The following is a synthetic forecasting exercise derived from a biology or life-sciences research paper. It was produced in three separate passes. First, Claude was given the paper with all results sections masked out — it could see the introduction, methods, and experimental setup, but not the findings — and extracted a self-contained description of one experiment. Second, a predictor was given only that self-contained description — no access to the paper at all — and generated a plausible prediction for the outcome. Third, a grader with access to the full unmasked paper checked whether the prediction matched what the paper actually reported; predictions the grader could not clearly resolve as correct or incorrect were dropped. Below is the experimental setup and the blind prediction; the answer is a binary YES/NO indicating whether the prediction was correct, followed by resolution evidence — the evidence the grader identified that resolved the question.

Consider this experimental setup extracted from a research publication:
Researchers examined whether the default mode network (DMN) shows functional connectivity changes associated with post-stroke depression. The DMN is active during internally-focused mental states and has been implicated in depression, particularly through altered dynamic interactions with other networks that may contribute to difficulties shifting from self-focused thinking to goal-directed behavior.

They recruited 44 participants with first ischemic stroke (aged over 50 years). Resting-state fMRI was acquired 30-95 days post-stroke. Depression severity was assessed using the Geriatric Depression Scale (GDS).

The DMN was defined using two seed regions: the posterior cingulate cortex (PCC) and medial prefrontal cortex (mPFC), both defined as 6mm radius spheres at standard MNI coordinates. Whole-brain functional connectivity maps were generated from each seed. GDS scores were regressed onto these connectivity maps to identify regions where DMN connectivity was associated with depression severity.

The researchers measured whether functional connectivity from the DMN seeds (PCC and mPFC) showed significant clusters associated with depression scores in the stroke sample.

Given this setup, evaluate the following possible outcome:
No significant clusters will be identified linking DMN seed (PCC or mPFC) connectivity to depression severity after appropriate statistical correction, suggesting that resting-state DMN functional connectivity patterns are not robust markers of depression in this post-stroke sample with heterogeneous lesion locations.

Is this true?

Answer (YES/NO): NO